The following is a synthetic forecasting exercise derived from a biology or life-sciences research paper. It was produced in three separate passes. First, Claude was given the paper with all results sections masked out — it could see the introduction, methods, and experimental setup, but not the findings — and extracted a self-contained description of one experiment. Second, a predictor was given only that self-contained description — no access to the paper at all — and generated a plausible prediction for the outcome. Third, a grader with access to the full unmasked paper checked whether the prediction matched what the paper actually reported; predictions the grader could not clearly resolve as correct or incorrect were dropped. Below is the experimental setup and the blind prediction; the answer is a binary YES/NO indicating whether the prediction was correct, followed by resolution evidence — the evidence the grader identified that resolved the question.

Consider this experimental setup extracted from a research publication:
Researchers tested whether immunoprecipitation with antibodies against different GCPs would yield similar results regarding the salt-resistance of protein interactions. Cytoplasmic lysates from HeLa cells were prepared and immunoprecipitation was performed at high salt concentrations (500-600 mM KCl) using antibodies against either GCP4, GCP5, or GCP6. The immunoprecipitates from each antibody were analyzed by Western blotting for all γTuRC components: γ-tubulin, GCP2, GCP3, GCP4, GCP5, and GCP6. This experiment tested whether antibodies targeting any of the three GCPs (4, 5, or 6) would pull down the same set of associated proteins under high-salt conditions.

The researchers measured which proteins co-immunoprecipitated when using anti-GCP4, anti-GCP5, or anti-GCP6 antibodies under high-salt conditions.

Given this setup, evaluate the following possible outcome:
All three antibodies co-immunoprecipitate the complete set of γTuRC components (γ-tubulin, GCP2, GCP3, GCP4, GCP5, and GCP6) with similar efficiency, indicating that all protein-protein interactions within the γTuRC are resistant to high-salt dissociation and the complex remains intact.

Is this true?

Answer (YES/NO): NO